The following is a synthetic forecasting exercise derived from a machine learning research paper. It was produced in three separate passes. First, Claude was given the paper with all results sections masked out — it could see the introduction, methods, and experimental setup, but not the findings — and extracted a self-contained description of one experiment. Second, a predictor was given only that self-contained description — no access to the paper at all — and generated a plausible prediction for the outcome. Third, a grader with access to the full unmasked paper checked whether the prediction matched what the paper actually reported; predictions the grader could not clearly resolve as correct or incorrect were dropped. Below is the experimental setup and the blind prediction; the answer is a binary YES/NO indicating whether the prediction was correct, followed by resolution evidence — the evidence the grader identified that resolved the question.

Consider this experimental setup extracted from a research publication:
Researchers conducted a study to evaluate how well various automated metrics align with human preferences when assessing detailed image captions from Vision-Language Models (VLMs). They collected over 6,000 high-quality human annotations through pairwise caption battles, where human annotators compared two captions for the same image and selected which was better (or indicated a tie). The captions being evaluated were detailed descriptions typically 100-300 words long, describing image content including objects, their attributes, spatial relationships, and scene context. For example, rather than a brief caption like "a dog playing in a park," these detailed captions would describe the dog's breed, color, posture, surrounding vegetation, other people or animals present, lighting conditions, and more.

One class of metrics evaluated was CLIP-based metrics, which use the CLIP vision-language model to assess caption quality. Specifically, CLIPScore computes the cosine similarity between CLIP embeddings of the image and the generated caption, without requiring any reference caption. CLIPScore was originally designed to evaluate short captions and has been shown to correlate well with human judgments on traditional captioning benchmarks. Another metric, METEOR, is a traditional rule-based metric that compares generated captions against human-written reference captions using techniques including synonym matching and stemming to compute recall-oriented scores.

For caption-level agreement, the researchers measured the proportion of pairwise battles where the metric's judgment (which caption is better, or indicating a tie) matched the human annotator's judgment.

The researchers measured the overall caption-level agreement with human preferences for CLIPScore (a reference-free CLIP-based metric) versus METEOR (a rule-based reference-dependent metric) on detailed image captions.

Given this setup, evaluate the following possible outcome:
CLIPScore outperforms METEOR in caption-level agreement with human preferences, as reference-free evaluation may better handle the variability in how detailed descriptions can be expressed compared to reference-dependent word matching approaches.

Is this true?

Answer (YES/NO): NO